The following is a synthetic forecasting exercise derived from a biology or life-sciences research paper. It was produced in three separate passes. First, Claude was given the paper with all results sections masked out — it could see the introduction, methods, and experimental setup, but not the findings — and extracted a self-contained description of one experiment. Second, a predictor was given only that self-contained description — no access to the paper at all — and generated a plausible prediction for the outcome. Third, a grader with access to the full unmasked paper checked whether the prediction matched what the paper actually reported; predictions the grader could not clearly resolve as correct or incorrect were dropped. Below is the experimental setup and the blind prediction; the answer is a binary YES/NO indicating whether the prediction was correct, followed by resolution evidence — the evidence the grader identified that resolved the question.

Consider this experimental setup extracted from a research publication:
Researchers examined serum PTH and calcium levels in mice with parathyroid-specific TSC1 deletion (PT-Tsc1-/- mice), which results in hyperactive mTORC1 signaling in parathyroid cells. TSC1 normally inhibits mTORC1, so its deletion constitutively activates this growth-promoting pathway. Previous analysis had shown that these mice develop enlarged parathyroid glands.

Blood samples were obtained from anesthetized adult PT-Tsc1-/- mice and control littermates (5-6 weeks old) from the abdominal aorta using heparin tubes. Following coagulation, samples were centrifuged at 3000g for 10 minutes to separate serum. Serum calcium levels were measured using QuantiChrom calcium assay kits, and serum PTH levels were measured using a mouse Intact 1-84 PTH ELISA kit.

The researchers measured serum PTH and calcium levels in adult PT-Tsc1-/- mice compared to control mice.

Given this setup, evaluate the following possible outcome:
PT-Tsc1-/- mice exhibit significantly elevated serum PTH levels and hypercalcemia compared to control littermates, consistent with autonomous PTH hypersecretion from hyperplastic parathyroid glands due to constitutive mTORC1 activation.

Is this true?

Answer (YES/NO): YES